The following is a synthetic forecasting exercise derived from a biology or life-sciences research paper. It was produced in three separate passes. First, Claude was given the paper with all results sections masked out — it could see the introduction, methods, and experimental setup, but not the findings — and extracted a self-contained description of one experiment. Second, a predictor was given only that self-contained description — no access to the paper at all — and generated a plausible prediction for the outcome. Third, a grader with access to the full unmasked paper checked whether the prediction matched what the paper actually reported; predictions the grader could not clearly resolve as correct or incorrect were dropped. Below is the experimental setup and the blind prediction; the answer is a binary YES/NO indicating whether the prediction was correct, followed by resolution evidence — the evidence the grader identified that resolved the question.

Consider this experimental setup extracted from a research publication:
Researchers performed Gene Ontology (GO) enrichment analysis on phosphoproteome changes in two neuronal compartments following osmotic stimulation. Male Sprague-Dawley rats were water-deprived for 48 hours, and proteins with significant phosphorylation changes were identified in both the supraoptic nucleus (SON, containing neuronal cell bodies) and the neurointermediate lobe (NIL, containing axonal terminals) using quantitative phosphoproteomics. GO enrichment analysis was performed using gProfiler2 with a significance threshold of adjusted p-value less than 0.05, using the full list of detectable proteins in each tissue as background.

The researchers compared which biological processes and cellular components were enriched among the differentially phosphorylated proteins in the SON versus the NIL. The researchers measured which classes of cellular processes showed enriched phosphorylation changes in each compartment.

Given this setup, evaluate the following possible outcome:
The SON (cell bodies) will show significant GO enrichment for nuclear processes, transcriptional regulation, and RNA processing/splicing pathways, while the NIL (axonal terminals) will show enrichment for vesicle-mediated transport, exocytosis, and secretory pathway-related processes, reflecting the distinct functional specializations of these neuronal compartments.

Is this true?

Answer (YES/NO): NO